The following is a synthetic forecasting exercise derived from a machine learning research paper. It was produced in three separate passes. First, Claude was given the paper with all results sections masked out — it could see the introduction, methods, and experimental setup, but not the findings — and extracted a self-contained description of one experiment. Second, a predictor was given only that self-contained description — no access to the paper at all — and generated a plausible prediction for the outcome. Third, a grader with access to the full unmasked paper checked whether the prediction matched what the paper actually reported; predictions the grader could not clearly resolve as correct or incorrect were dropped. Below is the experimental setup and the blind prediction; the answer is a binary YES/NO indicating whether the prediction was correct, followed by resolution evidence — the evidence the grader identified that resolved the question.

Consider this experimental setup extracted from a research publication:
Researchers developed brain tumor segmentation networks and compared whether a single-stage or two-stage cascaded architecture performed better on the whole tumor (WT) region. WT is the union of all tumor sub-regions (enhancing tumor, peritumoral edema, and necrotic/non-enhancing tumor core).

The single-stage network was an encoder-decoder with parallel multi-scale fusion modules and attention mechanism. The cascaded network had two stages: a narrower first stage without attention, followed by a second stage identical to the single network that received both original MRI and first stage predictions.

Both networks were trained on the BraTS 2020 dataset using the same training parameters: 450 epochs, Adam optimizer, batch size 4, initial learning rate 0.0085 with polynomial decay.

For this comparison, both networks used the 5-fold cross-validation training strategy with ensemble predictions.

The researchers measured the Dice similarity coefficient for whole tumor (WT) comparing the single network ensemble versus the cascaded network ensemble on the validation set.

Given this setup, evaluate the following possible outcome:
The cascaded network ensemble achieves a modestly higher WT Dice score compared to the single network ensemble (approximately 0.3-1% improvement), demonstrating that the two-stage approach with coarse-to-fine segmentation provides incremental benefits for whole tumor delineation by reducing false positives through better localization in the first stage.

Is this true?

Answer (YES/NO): NO